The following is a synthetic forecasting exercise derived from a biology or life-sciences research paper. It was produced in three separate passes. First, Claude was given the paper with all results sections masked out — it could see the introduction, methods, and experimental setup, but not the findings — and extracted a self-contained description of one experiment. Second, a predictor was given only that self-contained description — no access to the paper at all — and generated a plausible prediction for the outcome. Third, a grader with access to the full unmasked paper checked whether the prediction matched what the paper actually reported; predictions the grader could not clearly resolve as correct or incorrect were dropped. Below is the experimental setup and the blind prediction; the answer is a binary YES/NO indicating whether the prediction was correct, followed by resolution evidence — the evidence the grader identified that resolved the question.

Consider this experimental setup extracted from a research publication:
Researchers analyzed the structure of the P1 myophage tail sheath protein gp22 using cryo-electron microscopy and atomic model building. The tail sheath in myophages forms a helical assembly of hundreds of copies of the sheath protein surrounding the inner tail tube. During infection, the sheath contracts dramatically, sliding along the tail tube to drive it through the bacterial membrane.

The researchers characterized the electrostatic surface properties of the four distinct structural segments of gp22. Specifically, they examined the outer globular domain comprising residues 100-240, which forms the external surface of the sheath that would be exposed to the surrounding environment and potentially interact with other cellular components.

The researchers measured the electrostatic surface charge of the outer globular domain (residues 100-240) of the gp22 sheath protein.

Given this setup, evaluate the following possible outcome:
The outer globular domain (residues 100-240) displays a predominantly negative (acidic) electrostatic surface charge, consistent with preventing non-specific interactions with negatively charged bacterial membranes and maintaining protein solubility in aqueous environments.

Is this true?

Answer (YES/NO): YES